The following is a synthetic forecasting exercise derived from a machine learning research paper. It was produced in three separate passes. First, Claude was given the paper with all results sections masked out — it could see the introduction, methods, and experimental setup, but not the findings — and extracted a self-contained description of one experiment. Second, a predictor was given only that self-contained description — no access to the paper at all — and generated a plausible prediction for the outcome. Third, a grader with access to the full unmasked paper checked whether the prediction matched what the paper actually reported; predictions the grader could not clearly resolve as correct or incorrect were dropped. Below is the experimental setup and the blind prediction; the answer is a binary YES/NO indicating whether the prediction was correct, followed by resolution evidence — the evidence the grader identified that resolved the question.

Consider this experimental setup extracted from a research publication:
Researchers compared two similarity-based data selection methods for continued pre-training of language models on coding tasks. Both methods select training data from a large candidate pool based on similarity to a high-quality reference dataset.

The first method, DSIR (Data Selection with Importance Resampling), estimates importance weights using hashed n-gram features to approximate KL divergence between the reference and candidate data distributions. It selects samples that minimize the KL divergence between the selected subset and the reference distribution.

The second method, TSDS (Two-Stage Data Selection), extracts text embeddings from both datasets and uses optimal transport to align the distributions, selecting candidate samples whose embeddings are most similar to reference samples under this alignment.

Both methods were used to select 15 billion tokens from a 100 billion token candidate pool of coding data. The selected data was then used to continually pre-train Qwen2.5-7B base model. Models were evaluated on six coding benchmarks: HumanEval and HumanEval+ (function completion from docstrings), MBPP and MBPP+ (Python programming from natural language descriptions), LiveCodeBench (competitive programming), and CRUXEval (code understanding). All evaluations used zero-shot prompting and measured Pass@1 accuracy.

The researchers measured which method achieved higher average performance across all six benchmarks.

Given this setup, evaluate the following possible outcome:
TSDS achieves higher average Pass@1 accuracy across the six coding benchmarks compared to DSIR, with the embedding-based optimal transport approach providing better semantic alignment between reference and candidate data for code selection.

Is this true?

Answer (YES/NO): YES